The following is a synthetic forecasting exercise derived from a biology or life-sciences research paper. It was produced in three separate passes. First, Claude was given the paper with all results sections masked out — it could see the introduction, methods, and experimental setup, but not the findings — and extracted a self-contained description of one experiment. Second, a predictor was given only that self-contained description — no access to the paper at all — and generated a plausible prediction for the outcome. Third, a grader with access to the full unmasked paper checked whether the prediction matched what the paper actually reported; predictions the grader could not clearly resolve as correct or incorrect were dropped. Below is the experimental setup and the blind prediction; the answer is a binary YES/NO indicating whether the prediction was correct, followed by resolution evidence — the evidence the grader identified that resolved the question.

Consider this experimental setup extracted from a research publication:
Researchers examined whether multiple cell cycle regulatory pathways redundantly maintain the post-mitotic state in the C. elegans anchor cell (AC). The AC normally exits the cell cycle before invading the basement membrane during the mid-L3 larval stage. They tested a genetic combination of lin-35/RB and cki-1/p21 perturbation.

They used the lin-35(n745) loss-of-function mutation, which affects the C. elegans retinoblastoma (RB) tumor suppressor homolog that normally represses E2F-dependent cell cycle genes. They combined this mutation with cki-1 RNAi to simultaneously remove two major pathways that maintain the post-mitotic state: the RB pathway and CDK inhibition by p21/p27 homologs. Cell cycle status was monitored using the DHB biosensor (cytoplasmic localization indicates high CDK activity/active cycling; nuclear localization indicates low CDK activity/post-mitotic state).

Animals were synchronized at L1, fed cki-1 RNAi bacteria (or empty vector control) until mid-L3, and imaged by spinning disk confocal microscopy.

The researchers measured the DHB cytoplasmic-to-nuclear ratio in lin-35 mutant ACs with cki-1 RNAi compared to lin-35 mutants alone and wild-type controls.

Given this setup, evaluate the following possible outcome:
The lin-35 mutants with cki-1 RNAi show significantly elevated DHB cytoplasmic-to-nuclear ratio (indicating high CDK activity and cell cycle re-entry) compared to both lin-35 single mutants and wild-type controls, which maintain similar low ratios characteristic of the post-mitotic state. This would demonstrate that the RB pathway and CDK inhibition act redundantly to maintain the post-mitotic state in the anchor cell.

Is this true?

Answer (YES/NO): YES